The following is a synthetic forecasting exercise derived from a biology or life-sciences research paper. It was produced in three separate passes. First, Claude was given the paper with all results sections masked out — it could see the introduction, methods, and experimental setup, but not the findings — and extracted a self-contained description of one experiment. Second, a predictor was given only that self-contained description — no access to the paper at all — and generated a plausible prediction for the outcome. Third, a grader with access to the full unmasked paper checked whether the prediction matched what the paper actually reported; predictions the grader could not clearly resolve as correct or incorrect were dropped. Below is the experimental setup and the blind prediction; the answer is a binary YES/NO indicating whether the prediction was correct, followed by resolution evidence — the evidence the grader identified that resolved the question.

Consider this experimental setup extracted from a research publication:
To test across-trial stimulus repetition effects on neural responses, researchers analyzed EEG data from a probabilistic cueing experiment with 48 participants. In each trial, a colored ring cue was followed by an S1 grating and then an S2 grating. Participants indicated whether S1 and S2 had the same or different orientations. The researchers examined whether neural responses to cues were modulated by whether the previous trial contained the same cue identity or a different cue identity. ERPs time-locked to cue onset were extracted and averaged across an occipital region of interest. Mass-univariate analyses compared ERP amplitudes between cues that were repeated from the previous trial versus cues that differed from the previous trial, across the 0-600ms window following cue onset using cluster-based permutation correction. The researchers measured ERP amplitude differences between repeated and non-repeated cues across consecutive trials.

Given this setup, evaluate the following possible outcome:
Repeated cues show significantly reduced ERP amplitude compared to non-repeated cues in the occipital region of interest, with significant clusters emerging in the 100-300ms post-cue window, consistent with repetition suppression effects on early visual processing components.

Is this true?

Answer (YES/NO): NO